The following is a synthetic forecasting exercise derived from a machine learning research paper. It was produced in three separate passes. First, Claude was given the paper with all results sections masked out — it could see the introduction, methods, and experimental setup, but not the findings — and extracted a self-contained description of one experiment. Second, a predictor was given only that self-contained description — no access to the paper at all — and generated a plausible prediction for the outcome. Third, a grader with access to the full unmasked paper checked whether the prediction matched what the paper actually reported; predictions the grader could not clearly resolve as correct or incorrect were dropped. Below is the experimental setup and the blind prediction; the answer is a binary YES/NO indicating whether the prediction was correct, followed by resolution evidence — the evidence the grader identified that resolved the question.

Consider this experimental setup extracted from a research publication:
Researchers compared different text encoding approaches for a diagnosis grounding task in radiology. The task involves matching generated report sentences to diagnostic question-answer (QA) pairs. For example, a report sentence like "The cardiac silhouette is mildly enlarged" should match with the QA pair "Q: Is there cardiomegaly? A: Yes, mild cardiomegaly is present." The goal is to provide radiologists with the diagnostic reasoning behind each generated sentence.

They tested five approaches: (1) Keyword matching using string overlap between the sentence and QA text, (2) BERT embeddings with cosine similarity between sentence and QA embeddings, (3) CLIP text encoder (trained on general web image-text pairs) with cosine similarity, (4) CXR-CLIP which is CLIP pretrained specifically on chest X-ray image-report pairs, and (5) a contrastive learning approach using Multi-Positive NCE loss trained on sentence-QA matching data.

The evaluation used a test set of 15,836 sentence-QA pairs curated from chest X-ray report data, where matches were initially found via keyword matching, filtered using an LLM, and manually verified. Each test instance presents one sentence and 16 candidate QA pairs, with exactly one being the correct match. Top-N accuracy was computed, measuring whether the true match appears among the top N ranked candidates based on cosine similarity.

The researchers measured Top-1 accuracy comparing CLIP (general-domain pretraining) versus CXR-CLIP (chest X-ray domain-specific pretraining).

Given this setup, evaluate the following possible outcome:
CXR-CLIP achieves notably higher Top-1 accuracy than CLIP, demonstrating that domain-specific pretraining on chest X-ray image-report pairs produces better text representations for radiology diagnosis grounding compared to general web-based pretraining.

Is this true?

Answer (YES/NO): YES